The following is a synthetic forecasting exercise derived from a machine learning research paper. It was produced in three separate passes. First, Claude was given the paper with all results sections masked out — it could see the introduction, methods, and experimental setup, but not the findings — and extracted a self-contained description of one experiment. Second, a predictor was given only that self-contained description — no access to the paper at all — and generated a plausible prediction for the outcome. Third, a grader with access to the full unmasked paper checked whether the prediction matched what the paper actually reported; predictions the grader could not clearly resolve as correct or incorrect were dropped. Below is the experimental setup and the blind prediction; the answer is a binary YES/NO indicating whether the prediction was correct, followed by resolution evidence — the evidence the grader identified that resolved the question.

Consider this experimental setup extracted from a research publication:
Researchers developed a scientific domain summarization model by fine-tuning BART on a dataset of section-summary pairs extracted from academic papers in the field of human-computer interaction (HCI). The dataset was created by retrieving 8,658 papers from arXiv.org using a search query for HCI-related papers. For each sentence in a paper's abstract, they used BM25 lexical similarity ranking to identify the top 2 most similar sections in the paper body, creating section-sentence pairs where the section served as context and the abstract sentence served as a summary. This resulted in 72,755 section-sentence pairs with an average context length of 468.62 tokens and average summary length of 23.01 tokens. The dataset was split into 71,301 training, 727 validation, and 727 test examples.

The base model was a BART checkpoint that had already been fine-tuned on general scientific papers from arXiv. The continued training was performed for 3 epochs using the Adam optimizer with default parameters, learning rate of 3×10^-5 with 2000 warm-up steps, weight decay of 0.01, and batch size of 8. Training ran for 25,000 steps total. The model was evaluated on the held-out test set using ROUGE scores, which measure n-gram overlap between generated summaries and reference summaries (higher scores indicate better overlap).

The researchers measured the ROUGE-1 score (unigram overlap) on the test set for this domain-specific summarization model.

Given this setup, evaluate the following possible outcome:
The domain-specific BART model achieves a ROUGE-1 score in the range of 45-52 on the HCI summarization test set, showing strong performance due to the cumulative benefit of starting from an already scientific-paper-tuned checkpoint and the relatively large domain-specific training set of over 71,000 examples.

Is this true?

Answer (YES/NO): NO